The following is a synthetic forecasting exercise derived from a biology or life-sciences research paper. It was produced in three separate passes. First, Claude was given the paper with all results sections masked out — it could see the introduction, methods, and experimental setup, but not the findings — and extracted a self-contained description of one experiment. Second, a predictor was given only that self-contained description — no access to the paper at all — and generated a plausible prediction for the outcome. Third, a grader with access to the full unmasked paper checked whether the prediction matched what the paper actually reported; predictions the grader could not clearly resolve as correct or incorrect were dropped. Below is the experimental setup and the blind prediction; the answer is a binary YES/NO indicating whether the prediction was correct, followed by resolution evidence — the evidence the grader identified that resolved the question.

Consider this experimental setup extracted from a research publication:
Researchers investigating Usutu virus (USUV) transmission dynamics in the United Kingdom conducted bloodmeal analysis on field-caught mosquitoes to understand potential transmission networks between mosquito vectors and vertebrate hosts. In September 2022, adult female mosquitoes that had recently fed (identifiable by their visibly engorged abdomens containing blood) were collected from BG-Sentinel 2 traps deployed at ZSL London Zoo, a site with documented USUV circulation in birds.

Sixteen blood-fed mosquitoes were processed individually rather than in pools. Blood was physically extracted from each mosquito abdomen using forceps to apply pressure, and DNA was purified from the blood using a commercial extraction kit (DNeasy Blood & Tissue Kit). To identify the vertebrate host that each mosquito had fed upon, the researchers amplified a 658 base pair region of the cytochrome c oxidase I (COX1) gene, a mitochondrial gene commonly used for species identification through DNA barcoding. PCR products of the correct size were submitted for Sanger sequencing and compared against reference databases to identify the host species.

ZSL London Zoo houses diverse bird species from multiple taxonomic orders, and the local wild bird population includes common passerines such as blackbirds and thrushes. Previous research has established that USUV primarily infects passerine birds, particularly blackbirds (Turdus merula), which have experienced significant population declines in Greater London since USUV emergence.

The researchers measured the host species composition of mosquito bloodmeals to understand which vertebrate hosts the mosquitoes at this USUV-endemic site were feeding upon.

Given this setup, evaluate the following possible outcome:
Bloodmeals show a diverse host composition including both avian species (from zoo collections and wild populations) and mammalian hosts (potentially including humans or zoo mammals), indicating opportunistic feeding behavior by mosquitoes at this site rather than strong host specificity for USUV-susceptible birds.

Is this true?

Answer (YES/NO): NO